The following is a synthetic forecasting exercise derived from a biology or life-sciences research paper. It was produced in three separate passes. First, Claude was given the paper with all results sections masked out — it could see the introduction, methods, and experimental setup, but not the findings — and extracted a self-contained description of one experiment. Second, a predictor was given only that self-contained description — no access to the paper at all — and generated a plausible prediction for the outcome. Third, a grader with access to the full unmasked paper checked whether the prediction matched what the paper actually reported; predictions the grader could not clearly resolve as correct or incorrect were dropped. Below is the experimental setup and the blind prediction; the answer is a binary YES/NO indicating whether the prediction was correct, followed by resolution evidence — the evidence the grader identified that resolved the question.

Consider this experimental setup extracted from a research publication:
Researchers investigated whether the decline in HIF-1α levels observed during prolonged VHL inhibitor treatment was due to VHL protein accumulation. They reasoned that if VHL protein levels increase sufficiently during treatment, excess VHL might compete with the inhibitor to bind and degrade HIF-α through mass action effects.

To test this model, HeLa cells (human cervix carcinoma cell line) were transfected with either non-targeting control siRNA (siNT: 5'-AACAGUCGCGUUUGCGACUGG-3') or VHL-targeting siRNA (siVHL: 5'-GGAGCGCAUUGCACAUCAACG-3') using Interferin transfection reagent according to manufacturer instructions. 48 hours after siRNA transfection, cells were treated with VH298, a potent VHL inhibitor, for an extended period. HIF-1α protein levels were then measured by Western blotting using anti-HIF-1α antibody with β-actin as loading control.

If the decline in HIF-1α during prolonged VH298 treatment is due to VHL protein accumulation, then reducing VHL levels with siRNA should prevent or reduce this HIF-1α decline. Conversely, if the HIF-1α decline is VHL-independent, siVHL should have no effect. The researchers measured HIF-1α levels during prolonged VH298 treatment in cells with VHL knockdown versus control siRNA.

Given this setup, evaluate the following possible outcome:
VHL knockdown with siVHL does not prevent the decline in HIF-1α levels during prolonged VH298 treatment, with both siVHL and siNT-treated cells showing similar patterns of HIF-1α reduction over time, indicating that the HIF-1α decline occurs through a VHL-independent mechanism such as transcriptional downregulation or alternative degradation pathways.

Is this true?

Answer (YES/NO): NO